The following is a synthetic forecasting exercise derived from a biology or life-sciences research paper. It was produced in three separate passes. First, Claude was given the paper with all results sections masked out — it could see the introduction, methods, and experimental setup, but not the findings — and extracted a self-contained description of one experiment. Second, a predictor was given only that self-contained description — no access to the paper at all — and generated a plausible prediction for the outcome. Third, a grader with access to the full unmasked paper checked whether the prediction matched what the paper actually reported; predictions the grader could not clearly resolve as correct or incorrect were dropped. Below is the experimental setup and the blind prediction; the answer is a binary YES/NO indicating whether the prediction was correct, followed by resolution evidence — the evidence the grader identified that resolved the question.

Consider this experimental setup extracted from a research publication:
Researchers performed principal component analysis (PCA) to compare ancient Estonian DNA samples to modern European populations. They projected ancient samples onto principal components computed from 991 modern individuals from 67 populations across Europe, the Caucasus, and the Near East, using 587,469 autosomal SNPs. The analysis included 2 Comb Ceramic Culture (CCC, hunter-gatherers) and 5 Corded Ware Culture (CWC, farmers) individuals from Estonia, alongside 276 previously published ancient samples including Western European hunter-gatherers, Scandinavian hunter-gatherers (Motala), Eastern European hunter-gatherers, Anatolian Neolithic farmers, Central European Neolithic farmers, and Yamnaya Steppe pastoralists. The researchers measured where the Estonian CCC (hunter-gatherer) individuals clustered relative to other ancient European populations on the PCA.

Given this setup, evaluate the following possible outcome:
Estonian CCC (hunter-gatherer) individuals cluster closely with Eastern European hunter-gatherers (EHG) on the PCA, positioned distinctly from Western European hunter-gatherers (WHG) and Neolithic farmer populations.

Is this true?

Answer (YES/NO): NO